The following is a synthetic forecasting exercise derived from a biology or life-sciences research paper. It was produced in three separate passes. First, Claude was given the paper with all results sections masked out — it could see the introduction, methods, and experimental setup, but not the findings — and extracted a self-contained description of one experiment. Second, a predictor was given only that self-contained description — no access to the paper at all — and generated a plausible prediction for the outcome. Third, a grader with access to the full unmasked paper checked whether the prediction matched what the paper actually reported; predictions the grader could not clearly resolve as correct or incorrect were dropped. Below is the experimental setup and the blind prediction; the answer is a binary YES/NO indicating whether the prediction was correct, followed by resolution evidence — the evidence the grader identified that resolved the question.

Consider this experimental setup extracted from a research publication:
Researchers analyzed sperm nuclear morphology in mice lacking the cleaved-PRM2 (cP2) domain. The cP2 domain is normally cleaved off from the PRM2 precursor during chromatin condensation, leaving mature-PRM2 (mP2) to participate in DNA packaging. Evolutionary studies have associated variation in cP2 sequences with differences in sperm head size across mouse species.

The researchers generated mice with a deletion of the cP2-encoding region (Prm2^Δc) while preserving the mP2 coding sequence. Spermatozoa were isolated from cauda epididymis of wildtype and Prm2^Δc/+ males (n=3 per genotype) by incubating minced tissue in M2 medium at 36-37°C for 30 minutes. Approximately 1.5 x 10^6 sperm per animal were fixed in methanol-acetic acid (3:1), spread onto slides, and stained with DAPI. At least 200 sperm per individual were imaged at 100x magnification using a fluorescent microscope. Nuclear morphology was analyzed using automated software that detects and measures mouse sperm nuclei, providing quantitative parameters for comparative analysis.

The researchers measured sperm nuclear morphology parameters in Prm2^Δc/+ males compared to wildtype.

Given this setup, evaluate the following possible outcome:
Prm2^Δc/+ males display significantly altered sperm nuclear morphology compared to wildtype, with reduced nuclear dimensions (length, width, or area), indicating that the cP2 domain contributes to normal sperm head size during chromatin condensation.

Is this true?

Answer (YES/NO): YES